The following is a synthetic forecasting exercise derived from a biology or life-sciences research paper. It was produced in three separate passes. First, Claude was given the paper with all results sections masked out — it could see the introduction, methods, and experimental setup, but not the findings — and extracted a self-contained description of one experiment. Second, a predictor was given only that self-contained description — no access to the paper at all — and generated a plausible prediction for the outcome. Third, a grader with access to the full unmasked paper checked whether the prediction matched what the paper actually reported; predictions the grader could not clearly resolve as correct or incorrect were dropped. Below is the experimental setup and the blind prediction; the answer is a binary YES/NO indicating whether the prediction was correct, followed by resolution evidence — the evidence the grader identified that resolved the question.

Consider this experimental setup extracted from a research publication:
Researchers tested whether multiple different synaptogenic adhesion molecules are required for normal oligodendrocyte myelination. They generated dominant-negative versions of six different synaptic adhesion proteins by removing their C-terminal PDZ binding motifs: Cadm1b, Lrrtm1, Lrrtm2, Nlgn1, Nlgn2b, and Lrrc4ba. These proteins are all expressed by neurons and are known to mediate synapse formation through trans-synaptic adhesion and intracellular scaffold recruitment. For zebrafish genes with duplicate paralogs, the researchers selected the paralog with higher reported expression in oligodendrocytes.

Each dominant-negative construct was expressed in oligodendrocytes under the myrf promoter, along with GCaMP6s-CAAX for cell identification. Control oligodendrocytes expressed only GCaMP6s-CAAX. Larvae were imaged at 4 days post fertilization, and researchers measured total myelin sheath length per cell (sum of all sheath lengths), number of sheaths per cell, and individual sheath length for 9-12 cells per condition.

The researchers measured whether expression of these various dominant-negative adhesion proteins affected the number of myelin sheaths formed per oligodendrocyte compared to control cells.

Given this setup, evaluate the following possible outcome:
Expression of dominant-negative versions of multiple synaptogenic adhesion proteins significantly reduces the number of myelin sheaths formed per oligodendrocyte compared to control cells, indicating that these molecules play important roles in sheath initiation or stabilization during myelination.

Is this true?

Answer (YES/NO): NO